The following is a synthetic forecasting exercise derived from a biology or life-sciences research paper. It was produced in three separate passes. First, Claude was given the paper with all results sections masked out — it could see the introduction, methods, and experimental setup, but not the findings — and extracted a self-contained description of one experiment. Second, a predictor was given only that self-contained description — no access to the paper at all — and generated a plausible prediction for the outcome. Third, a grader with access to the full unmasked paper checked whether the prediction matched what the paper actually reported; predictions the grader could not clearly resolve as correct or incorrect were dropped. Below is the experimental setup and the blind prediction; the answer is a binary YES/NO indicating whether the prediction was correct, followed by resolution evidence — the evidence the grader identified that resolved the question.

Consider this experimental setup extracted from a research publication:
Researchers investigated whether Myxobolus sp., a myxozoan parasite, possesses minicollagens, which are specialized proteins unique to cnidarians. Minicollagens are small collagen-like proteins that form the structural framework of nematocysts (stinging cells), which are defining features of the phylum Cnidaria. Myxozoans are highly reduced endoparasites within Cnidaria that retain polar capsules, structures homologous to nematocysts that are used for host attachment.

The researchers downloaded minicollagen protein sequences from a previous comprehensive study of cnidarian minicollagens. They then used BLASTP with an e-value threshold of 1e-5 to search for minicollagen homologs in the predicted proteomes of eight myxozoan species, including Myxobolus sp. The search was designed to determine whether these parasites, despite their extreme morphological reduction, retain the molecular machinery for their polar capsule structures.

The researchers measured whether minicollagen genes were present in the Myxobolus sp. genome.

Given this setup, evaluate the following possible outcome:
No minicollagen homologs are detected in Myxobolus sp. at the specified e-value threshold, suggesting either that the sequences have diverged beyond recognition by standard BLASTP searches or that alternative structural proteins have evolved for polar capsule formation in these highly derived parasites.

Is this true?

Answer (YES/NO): NO